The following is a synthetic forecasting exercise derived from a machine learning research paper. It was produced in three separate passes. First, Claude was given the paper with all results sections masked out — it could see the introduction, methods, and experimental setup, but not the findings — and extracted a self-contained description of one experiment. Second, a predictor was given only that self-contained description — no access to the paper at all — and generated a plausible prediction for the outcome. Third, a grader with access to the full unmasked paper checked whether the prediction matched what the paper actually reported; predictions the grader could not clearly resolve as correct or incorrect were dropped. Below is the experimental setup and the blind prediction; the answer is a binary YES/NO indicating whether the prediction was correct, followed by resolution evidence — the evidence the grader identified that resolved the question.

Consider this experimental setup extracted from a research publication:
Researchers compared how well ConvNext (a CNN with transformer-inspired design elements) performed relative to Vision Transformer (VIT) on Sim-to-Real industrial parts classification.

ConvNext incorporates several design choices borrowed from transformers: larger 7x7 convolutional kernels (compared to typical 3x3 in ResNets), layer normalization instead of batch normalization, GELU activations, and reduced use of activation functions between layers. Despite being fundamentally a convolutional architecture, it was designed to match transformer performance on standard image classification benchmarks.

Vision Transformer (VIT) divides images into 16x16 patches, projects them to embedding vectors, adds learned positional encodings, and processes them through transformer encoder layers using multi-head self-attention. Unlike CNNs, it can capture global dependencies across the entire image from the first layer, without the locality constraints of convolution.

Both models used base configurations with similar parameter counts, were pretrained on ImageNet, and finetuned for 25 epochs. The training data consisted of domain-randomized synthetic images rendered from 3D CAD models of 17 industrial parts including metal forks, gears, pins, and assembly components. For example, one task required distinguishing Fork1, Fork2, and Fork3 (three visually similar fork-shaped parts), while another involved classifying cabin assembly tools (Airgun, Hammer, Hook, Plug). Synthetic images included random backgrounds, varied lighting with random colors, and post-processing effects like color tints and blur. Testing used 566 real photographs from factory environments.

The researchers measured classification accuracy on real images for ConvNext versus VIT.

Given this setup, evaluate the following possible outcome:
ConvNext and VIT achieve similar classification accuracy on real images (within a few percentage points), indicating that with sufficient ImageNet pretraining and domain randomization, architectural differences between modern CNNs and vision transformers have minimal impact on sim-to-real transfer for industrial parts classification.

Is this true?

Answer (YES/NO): NO